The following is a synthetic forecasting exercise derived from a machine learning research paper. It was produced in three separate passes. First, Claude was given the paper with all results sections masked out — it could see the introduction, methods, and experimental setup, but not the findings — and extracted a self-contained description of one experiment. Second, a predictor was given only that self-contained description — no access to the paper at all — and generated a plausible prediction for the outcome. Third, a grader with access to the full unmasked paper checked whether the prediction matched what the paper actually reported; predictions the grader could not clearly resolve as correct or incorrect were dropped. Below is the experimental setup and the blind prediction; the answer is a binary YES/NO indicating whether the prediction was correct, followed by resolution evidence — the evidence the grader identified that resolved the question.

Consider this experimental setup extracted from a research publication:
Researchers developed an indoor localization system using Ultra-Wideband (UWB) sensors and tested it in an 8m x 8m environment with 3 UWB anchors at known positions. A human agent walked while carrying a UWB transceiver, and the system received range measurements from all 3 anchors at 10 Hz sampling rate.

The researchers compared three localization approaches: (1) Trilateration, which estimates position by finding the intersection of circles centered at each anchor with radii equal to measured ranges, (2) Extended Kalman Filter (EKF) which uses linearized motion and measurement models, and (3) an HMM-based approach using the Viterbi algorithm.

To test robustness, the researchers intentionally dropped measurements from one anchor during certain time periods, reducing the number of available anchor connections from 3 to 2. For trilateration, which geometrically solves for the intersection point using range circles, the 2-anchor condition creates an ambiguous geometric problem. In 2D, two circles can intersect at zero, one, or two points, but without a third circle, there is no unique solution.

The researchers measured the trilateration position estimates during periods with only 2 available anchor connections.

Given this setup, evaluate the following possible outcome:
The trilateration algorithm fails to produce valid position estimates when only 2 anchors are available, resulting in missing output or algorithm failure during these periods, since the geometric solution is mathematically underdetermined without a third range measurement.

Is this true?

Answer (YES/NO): YES